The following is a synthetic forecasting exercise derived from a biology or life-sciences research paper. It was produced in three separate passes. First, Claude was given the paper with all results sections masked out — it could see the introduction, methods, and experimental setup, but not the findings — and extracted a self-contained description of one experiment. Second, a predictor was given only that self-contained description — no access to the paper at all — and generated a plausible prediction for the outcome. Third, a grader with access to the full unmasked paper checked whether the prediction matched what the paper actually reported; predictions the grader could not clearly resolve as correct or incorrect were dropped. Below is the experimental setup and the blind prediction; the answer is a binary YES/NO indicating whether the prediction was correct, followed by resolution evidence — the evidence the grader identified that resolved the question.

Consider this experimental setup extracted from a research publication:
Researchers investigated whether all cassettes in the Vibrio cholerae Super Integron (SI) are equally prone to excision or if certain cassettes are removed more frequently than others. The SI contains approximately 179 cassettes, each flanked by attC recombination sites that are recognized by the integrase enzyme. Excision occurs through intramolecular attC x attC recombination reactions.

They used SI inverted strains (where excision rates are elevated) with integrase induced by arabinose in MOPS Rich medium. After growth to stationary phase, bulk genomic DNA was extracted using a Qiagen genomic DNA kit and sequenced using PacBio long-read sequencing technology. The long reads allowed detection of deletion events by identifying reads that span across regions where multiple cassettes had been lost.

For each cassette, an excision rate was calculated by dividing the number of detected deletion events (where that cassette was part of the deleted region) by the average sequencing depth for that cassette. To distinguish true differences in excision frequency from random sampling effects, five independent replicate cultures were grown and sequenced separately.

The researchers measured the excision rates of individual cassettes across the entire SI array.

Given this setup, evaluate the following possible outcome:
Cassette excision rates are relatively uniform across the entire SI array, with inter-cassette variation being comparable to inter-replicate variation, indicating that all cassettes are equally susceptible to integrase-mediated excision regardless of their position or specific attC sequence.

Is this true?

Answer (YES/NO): NO